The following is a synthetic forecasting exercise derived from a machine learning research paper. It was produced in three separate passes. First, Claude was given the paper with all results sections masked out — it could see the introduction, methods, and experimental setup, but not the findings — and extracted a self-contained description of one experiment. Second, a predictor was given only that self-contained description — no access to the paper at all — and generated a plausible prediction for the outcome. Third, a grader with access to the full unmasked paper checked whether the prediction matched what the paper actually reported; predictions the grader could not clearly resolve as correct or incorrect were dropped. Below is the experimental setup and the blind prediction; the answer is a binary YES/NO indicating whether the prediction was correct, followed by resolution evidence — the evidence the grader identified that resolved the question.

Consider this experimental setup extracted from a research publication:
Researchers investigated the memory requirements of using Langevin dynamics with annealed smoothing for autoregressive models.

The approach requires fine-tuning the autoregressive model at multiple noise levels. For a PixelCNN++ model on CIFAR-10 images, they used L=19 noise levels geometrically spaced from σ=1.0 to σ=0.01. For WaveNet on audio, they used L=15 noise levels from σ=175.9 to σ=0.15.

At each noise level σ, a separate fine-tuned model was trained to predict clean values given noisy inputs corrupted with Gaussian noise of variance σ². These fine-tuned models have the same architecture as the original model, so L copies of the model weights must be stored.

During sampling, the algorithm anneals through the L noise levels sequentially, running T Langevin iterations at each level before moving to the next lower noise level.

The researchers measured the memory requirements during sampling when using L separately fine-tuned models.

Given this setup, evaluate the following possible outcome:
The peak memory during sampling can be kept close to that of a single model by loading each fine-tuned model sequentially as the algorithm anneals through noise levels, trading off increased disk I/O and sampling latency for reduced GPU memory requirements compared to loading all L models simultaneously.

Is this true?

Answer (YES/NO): YES